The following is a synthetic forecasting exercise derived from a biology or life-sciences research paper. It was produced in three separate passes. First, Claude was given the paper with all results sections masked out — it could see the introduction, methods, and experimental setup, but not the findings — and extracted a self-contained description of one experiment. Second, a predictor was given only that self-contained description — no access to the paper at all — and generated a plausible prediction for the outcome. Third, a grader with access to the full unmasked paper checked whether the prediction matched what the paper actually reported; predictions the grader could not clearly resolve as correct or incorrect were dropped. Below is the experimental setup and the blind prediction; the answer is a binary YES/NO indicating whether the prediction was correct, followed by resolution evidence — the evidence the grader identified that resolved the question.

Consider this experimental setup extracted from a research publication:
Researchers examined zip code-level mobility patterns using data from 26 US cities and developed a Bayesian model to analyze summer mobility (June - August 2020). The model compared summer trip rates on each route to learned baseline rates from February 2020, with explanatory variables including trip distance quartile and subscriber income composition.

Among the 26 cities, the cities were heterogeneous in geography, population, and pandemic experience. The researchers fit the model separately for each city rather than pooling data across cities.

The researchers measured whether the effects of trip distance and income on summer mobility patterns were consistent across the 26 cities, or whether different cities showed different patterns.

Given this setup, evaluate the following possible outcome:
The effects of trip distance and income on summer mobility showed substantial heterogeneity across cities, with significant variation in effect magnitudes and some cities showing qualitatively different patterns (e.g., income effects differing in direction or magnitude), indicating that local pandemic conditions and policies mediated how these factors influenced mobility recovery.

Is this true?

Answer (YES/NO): NO